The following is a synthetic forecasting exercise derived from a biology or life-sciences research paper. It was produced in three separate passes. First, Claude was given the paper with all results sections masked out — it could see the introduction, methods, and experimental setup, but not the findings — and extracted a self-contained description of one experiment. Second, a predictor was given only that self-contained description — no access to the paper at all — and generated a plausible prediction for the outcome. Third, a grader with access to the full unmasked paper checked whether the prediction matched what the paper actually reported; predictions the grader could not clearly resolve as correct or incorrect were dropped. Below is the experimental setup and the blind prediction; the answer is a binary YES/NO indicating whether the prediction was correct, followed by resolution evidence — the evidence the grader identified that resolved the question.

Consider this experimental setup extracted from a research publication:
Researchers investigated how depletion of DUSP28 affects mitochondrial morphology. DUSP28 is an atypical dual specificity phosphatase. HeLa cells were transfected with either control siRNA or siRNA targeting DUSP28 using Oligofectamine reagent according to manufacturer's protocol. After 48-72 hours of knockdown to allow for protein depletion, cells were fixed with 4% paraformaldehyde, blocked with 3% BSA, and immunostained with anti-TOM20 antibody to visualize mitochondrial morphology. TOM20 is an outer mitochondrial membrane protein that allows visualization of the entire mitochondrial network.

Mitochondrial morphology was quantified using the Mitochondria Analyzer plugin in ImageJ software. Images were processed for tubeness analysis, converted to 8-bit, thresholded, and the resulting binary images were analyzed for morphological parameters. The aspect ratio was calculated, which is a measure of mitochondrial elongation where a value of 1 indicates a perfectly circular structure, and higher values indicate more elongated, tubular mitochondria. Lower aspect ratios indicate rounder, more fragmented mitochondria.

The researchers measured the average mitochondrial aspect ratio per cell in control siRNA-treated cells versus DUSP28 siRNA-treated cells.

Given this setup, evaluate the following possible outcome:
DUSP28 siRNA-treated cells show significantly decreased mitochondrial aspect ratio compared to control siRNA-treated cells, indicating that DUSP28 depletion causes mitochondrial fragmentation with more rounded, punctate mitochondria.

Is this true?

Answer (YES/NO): NO